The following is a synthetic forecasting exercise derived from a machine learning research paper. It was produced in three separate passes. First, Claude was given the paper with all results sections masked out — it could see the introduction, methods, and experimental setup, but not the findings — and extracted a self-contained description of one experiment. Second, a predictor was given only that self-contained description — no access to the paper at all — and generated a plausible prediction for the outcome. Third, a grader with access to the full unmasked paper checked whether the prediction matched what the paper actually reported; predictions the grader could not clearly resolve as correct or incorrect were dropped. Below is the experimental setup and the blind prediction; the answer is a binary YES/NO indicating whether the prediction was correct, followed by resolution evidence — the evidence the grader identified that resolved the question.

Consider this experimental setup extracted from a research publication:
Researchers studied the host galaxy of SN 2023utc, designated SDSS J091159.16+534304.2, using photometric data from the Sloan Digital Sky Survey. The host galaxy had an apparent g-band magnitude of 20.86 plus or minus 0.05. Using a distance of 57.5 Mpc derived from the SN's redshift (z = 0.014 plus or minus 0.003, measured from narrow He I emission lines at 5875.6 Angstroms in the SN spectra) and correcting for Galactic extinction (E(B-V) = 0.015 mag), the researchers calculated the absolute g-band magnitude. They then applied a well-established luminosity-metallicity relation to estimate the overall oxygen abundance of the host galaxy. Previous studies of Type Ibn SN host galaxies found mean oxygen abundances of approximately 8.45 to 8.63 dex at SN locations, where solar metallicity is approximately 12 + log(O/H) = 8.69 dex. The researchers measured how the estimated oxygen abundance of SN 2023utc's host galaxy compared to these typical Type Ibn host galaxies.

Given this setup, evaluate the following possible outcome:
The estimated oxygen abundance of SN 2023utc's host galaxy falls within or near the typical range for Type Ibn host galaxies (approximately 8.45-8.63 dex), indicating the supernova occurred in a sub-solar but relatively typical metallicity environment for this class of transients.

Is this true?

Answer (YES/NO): NO